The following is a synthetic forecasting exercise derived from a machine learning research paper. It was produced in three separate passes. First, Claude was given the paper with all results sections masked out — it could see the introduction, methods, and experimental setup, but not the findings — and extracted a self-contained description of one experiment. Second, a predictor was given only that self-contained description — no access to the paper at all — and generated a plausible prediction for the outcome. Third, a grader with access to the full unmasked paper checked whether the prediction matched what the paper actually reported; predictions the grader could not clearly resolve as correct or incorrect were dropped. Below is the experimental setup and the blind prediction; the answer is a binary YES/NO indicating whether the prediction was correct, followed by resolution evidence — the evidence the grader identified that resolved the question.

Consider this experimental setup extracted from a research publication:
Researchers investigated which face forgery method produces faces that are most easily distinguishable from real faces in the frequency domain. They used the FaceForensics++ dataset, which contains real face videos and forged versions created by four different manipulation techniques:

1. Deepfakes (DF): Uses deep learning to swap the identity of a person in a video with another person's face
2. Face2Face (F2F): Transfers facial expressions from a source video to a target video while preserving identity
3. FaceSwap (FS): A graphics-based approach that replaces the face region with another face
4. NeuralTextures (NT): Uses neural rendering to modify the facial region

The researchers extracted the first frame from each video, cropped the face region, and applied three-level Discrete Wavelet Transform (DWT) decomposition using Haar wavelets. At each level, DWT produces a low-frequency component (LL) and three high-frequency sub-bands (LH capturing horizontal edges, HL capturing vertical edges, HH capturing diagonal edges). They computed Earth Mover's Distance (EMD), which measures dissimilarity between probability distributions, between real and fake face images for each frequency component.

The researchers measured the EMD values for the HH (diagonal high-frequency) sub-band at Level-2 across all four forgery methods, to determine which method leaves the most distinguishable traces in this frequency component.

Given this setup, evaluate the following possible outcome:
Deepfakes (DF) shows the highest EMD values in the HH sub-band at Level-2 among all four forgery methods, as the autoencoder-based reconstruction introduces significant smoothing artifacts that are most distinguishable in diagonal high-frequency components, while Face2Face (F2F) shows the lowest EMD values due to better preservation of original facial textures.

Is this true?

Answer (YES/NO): YES